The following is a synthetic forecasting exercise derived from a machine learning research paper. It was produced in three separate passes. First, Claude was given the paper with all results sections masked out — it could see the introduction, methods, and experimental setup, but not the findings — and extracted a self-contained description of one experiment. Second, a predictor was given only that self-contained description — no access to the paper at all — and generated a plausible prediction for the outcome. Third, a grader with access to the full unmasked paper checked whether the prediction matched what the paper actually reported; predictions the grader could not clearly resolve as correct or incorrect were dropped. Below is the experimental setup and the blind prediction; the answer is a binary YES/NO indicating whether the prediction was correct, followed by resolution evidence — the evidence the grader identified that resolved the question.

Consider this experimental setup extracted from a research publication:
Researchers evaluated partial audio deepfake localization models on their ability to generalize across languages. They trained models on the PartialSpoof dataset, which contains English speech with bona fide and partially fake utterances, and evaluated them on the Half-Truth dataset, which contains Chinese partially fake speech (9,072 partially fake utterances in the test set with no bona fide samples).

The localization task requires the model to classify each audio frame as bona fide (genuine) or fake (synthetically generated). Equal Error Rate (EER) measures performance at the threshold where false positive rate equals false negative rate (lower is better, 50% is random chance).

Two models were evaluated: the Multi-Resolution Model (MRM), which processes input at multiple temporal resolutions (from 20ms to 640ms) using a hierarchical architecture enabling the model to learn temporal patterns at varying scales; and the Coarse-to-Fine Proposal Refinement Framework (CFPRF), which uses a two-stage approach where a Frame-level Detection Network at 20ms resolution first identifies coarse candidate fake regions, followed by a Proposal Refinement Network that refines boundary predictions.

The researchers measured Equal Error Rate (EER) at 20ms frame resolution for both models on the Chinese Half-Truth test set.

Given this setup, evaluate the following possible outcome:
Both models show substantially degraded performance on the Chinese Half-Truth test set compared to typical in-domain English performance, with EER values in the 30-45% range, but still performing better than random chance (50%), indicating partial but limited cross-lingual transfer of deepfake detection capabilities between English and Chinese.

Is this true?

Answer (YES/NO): NO